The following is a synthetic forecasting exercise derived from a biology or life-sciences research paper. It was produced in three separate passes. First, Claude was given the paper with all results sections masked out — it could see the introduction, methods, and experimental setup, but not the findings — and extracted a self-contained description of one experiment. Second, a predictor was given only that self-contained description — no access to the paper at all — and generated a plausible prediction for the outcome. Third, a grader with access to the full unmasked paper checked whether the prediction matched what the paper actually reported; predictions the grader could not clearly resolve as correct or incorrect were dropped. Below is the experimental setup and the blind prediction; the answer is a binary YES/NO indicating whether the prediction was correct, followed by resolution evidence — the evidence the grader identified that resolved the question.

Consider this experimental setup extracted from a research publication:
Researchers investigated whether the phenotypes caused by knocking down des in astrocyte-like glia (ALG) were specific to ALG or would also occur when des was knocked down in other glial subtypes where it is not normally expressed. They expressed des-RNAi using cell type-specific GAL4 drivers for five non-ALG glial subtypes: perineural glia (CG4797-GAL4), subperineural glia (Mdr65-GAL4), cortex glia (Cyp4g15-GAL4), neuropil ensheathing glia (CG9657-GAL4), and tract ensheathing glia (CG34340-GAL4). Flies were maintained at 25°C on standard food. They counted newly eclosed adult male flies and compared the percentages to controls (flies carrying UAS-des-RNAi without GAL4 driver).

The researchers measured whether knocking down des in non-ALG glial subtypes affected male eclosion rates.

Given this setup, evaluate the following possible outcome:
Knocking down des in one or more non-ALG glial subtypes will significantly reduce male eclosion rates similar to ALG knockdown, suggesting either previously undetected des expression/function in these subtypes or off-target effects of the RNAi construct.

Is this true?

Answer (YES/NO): YES